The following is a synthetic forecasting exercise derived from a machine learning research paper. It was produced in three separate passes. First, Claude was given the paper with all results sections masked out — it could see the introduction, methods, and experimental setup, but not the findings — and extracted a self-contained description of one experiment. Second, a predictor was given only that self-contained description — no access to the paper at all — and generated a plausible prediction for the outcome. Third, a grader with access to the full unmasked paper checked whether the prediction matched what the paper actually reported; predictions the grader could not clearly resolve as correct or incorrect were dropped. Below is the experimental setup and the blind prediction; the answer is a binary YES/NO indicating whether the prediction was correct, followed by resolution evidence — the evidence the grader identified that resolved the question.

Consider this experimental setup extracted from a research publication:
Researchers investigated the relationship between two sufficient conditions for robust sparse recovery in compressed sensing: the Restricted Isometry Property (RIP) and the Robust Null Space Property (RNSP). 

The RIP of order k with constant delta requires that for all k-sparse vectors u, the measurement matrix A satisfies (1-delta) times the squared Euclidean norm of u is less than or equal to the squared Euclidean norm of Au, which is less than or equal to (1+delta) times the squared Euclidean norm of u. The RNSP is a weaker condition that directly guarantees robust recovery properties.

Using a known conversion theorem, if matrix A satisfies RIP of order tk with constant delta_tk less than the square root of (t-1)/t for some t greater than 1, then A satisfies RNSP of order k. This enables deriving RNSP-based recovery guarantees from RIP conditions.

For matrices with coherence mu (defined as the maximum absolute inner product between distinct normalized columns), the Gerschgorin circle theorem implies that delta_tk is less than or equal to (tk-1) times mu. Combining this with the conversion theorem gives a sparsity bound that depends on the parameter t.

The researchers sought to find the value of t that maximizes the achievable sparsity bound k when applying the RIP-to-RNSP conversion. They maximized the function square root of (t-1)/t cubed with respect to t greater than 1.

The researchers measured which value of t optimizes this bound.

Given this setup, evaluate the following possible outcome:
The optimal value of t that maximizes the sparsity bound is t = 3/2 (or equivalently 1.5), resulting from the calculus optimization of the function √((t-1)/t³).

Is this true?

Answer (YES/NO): YES